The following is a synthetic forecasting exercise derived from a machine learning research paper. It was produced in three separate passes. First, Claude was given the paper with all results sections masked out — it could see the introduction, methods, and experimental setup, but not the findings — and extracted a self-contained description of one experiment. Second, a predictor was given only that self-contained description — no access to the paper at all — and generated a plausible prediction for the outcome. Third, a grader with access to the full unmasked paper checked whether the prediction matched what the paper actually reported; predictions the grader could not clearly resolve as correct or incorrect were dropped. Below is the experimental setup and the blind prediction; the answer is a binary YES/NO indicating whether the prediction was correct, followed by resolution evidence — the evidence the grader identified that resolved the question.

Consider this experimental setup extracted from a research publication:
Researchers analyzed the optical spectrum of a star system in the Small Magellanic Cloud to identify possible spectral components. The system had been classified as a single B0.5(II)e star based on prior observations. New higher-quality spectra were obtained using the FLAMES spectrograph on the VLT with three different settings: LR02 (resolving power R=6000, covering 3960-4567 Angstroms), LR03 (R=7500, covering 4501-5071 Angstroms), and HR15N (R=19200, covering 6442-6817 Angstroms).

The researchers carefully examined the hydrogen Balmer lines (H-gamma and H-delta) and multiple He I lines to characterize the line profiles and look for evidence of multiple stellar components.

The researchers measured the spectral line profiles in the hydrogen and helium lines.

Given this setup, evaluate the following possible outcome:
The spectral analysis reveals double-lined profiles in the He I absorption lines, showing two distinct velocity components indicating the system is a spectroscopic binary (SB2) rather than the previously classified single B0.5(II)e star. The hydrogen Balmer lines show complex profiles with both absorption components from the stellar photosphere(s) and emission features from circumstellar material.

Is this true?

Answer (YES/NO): YES